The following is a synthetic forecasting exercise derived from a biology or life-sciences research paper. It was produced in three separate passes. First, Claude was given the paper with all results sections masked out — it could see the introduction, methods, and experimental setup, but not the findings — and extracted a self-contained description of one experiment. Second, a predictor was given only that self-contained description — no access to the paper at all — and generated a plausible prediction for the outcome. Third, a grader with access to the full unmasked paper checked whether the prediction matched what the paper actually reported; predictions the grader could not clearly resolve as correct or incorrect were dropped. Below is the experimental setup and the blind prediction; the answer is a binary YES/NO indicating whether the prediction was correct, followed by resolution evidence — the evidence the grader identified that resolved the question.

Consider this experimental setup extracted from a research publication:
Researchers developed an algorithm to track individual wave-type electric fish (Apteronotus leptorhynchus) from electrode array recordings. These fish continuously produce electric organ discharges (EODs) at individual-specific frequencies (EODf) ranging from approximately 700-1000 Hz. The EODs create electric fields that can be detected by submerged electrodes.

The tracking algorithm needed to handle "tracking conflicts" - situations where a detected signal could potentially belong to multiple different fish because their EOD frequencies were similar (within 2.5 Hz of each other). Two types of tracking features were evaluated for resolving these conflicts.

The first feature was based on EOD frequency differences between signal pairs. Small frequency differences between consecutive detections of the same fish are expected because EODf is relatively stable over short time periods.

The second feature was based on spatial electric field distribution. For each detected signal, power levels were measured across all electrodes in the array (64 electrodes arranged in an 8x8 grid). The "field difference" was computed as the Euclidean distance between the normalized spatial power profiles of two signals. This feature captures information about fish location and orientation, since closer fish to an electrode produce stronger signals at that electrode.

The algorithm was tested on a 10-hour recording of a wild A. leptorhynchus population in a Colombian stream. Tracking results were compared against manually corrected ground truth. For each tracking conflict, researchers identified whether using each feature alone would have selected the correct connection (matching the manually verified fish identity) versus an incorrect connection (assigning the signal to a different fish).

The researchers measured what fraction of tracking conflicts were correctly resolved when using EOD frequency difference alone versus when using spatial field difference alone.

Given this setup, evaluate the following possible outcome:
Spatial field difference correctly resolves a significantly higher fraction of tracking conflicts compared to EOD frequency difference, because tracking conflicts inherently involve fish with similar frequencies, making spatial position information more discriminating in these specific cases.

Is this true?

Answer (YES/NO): YES